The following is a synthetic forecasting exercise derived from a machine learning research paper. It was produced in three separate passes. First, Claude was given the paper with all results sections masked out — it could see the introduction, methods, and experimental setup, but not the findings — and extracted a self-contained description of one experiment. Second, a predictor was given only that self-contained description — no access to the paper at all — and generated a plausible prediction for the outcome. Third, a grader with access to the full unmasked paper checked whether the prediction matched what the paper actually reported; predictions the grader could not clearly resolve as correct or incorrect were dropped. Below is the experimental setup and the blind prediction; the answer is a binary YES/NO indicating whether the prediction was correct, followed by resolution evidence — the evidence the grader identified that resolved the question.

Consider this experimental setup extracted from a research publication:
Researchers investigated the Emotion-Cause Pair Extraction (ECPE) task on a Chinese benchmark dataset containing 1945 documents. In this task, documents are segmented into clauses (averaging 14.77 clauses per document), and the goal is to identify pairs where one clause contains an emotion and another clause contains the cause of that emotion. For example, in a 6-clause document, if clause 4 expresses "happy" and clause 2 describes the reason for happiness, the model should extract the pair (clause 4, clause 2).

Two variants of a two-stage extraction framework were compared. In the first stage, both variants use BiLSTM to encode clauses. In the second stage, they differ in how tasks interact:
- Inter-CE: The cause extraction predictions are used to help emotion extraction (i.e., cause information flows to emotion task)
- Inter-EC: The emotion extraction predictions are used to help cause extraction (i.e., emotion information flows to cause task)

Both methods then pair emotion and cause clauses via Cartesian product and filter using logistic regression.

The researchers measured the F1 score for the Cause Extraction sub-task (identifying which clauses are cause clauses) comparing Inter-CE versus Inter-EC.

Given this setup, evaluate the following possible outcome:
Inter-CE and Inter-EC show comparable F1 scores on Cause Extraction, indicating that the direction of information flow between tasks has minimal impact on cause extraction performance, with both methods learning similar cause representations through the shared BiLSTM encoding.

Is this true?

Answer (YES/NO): NO